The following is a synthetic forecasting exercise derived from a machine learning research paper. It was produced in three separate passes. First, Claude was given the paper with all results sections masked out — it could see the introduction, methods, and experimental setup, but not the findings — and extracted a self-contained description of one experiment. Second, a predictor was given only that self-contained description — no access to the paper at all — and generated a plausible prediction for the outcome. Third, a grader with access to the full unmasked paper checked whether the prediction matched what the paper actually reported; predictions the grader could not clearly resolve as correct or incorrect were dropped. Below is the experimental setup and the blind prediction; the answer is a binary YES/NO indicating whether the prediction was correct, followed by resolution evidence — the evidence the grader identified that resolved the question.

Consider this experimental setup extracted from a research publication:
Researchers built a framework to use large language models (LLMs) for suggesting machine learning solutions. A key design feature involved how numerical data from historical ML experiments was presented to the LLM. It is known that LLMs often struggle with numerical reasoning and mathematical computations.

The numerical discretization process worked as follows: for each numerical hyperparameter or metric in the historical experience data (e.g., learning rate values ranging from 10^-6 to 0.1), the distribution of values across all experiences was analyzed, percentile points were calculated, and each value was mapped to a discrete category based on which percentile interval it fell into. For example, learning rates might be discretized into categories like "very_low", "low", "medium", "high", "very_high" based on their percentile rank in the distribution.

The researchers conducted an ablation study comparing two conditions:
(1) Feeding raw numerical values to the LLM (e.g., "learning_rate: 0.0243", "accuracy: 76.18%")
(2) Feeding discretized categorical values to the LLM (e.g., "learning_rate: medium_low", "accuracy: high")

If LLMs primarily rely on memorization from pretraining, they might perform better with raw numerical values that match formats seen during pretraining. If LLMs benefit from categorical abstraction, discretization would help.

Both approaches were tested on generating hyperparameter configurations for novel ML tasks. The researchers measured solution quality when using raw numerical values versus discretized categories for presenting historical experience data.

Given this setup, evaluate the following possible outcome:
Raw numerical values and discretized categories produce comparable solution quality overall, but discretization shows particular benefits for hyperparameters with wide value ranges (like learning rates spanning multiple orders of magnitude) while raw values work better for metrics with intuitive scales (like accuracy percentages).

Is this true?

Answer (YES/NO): NO